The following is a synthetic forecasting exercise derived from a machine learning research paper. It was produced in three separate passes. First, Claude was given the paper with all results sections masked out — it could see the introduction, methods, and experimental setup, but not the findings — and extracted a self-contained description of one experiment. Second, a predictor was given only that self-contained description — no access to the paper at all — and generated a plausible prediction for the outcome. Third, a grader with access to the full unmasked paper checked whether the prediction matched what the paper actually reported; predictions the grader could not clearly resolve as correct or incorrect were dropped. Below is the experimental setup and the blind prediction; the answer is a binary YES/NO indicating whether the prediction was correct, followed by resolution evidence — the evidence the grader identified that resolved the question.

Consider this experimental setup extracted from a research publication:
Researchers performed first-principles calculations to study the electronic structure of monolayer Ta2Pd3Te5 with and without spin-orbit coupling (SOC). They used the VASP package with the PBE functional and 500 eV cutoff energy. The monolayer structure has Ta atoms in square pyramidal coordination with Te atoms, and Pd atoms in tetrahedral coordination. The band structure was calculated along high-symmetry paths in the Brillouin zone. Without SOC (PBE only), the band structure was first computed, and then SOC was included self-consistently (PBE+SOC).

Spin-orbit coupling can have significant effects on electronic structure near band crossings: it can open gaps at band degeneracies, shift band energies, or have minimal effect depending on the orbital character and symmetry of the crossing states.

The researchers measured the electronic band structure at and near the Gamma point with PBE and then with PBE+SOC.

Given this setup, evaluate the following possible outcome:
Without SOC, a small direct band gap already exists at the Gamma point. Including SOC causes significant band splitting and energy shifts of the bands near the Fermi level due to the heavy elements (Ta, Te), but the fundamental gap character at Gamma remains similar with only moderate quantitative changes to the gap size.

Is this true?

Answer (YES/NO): NO